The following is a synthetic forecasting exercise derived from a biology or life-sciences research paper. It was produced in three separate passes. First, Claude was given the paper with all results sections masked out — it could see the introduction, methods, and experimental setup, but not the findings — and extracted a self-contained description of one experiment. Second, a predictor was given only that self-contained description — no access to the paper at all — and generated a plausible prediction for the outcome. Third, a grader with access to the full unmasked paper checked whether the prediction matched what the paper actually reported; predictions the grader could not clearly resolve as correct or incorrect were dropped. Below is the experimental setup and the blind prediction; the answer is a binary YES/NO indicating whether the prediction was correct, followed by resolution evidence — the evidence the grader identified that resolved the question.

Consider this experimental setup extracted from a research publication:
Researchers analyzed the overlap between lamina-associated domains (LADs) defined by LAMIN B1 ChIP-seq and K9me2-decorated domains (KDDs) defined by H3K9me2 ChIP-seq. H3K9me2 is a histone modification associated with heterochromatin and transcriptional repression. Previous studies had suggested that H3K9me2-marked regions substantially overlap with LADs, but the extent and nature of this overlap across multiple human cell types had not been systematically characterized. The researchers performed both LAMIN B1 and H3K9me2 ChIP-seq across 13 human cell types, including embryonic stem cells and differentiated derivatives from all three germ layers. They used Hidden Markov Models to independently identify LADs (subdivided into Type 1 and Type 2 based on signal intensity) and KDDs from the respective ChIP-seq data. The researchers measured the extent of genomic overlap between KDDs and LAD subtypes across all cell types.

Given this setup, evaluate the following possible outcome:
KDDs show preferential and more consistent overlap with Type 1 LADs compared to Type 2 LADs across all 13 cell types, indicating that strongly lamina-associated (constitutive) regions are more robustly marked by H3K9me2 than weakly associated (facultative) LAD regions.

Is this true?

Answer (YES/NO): YES